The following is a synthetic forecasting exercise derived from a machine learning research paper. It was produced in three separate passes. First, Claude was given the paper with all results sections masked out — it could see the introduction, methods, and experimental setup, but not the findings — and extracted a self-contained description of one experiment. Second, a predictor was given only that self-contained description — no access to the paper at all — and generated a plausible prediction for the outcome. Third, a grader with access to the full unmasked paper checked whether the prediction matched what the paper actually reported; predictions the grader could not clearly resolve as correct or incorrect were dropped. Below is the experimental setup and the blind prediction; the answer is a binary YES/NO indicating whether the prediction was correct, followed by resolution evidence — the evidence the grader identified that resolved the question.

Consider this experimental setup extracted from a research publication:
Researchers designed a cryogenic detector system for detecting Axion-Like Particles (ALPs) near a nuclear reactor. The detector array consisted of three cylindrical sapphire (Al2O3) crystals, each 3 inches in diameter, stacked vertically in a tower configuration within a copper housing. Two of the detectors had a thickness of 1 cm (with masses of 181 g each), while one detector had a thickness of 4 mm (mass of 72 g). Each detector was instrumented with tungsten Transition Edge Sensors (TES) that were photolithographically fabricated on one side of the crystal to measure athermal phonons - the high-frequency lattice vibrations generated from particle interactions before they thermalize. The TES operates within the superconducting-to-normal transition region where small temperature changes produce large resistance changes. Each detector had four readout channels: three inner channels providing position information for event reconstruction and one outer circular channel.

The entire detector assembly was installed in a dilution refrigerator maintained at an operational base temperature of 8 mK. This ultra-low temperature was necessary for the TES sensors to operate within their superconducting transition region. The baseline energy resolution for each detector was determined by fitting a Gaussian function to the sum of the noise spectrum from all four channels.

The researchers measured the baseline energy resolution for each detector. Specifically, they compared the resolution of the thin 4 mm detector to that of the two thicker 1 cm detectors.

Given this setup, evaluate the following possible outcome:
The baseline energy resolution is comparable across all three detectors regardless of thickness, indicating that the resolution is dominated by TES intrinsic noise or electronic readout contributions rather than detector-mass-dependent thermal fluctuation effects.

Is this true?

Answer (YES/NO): NO